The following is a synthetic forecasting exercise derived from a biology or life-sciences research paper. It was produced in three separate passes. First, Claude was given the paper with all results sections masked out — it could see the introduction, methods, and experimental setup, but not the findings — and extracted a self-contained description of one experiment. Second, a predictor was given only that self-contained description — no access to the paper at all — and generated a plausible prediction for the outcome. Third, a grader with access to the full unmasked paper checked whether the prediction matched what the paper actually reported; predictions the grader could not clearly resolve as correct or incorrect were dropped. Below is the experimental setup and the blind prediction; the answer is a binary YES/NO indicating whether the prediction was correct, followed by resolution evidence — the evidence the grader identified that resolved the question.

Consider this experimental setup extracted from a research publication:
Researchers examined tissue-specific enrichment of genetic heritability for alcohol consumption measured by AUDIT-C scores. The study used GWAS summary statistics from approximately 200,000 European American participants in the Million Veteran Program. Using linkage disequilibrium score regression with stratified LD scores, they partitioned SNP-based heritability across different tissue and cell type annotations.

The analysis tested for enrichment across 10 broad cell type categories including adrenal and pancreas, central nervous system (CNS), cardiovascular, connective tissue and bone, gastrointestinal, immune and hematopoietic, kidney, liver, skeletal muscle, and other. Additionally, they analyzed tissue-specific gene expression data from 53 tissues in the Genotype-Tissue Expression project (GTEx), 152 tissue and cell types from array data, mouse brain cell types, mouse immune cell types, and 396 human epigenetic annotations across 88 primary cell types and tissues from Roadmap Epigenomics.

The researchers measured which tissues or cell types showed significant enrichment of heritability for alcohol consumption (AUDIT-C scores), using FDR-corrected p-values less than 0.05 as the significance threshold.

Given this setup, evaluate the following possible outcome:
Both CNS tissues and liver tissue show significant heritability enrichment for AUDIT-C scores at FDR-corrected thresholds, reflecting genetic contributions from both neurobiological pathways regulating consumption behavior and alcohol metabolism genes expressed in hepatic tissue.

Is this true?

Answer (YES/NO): YES